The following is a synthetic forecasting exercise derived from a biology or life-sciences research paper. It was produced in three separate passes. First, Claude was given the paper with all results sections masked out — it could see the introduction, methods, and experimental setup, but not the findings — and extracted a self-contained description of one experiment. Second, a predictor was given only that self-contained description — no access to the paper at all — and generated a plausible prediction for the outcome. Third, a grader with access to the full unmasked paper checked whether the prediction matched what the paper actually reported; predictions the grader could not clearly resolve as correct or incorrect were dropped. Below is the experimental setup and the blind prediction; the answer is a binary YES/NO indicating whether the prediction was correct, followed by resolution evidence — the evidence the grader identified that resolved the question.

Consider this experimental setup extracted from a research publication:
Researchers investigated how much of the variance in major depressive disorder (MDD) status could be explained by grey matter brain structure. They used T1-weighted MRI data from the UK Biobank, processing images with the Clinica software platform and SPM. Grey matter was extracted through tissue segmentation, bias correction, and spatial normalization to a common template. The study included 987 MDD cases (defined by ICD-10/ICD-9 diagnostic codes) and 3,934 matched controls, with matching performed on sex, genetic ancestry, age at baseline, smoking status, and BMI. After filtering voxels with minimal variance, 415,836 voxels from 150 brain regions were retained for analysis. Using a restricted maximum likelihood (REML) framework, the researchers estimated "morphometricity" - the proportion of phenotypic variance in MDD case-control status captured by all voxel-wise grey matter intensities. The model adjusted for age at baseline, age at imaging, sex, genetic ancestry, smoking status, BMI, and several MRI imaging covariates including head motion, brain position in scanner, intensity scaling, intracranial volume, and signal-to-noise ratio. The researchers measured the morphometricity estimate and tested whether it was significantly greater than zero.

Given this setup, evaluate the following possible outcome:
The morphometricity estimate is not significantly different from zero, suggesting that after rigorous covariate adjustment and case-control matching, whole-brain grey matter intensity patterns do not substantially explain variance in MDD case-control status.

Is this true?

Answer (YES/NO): NO